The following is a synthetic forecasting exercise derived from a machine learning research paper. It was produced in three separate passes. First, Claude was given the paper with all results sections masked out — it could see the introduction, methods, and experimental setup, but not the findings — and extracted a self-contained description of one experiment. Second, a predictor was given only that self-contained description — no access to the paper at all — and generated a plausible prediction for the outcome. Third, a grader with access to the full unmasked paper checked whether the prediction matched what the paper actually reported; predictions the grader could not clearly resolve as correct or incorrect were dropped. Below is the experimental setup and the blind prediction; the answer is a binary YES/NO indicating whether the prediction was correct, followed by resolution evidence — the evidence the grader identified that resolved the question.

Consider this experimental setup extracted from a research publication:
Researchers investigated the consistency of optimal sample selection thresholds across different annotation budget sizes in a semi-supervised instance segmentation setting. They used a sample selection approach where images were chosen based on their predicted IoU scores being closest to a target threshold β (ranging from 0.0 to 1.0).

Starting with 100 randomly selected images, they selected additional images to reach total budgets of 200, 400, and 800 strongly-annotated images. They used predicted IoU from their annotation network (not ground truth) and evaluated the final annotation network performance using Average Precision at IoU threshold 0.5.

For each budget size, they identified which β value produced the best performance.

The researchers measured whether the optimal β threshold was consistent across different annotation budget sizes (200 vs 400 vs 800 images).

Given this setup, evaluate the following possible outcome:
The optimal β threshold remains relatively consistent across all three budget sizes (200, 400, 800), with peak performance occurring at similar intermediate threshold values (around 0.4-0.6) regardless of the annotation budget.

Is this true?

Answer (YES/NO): NO